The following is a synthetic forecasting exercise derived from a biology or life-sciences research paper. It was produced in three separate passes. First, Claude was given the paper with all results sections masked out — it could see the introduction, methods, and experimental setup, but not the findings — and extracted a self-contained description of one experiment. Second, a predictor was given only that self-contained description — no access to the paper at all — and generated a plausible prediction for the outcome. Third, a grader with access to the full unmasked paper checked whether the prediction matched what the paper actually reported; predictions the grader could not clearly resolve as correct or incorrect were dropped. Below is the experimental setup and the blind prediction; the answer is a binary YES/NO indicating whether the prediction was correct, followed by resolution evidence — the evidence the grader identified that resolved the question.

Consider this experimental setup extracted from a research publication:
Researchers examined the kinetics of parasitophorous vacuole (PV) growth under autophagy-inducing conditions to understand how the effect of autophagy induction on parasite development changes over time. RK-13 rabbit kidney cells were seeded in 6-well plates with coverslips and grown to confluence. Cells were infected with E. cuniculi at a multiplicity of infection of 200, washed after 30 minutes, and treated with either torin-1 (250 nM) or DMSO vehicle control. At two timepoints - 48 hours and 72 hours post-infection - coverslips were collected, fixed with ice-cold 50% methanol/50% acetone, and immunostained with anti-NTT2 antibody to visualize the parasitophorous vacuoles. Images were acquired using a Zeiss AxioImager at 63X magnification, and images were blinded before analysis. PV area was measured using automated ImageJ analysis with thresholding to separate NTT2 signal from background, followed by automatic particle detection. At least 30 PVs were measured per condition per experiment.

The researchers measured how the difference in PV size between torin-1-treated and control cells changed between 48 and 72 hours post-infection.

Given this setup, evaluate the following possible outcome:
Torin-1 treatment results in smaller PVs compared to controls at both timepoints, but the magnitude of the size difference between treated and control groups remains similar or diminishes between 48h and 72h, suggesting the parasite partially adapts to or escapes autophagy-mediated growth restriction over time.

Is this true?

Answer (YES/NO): NO